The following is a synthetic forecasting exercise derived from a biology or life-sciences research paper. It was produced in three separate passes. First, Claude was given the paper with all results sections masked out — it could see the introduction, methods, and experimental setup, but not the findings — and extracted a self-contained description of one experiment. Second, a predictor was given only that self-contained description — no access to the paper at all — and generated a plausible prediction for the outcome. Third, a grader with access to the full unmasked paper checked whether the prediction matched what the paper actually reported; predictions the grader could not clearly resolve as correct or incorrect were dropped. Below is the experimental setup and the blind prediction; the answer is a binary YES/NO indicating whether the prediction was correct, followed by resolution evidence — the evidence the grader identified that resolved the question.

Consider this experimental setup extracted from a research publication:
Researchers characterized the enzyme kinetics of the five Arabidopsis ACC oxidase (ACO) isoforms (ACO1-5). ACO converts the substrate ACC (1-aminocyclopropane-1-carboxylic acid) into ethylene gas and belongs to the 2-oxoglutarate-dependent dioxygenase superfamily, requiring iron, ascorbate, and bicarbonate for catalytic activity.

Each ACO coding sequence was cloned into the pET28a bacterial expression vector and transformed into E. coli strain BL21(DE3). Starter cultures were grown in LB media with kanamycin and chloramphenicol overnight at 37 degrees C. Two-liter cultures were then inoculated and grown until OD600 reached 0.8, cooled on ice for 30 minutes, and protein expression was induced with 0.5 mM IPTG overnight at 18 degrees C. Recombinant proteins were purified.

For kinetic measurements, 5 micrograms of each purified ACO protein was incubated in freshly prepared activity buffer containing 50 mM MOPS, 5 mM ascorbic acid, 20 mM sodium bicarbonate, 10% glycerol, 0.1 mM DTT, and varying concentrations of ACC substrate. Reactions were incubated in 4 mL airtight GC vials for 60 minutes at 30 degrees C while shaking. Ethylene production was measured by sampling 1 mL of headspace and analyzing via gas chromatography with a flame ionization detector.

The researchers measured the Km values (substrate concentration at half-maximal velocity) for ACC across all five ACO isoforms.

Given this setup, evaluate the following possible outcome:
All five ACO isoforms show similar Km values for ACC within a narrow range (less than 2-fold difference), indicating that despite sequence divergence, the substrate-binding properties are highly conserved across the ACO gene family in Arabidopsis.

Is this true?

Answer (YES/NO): NO